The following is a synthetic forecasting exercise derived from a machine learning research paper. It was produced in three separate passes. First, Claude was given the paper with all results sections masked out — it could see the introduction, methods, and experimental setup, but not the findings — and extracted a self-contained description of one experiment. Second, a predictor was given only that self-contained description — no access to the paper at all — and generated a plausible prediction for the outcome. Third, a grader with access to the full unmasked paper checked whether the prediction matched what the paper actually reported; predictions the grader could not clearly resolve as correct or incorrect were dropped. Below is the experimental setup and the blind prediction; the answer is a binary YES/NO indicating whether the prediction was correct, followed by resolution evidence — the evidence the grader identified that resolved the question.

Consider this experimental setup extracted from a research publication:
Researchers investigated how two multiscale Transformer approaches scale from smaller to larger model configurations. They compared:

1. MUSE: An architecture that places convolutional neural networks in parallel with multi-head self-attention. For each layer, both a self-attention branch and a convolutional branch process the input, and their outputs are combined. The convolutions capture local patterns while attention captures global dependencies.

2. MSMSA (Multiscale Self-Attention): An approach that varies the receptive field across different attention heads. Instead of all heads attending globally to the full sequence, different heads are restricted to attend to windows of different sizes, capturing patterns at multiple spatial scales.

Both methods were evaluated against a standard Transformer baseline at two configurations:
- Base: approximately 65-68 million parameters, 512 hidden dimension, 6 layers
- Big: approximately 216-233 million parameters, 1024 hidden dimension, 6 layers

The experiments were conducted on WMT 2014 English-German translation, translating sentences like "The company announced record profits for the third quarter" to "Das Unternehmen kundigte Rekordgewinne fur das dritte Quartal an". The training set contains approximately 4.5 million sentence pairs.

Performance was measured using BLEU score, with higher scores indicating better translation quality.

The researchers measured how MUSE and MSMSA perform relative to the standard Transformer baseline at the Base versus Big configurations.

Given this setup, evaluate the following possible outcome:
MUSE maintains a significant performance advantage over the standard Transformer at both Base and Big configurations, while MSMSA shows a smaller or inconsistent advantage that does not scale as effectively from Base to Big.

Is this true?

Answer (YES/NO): NO